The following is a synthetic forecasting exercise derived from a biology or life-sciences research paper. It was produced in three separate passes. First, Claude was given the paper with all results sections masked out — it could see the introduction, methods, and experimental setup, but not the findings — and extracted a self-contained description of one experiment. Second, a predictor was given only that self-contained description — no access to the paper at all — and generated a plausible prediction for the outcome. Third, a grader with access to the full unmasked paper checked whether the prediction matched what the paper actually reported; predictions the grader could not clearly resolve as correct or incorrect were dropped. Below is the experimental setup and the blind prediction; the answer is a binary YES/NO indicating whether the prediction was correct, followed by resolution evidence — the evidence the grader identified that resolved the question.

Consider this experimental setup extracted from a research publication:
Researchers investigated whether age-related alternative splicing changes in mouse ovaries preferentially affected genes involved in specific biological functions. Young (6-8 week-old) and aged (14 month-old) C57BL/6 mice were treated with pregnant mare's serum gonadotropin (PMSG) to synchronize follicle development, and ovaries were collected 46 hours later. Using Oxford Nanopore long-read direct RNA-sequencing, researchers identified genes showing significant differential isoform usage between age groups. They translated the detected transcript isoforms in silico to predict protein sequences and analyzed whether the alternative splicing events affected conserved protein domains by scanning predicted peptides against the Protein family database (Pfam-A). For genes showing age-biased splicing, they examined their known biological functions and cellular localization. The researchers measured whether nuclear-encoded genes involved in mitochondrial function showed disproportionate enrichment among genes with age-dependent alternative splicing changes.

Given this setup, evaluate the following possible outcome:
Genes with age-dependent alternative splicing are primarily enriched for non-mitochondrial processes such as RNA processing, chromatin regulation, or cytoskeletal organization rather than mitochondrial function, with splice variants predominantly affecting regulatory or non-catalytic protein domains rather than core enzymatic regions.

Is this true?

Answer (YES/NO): NO